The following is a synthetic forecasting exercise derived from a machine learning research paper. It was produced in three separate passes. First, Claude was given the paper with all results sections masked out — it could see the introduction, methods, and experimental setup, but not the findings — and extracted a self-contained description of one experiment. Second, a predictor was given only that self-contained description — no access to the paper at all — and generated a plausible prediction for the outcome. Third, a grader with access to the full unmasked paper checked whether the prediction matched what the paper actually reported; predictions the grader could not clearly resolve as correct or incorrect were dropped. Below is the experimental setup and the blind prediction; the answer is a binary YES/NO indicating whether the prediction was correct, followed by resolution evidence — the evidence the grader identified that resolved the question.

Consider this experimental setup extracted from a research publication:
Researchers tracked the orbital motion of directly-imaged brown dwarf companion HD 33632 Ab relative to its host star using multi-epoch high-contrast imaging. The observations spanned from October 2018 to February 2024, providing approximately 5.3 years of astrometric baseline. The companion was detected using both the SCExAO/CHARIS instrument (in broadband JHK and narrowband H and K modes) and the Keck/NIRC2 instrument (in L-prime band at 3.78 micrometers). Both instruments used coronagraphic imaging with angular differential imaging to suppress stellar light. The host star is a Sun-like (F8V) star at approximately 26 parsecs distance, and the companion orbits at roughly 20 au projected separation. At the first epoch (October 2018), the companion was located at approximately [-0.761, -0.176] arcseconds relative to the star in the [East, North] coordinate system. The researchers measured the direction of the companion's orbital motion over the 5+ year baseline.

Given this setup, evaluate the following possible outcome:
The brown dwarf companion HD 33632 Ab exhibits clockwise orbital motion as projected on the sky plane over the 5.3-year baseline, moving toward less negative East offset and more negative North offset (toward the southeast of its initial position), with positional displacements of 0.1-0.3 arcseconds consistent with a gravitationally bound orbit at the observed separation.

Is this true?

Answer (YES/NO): NO